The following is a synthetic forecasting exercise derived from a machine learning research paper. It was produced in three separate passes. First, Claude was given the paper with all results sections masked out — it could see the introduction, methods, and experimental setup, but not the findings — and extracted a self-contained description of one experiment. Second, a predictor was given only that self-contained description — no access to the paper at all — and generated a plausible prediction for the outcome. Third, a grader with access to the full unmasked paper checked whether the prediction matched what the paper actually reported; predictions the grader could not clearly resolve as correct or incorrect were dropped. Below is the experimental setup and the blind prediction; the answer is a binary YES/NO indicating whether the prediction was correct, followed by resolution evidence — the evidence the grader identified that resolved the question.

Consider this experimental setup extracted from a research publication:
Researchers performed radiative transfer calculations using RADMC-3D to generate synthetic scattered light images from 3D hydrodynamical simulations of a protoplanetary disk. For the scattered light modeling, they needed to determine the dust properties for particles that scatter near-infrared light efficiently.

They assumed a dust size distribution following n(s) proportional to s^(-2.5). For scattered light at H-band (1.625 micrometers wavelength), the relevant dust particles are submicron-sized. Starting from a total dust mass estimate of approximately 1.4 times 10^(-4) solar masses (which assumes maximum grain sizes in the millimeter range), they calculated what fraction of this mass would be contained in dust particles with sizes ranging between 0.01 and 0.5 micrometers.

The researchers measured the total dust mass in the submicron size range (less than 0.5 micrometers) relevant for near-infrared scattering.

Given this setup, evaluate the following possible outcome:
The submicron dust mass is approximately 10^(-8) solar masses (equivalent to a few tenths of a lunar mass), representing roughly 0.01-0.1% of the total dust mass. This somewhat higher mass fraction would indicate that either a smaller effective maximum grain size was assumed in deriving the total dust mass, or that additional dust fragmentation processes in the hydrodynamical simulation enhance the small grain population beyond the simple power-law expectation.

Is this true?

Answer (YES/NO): NO